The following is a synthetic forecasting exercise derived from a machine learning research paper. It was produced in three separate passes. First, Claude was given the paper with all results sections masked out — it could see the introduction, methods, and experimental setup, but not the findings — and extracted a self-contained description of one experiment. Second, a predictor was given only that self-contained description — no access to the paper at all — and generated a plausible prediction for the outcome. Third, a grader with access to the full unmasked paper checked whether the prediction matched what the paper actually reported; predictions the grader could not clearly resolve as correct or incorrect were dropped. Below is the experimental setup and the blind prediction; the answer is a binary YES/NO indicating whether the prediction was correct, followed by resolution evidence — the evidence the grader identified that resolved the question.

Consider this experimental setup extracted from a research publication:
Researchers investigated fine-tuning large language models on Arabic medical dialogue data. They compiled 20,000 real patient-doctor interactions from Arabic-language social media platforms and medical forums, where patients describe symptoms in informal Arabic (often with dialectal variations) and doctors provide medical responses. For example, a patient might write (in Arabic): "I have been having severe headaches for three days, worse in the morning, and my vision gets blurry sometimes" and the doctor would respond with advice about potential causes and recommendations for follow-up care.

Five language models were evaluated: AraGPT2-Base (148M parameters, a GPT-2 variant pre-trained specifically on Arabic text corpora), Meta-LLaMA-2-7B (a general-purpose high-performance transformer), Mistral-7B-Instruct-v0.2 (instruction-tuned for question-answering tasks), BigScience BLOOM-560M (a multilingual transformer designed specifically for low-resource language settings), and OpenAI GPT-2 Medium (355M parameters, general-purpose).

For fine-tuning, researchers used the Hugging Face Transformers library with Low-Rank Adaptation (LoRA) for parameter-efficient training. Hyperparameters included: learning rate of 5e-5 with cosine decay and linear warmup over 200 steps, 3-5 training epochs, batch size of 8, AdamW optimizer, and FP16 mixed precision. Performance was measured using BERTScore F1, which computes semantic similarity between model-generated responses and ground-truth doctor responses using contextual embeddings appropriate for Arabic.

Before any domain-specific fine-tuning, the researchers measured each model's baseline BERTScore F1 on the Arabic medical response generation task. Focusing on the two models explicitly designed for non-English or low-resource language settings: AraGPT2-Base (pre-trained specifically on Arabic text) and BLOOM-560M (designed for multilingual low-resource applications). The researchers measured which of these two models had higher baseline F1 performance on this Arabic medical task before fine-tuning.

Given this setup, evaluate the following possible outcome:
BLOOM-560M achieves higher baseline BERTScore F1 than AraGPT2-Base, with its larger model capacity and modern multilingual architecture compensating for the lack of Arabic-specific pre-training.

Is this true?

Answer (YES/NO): NO